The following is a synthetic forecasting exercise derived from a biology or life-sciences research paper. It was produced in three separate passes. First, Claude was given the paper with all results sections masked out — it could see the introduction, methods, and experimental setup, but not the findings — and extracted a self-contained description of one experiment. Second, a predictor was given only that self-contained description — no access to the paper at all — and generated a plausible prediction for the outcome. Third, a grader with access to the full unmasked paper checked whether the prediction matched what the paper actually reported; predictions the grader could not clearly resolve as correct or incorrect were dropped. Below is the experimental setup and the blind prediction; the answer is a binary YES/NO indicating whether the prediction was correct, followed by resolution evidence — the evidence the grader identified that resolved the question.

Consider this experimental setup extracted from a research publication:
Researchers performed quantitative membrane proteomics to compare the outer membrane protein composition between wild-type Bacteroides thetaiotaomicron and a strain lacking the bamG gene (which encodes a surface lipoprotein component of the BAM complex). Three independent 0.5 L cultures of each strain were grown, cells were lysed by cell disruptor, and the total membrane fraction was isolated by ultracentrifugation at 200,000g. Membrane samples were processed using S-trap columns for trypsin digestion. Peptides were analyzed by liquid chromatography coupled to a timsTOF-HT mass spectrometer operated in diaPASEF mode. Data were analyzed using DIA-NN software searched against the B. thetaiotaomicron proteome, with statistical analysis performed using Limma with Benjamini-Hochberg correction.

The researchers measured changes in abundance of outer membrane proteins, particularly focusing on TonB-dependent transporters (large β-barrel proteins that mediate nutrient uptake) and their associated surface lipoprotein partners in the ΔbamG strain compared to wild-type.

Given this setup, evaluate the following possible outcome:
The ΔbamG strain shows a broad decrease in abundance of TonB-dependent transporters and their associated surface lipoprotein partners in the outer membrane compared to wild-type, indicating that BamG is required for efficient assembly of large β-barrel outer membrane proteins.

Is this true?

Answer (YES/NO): NO